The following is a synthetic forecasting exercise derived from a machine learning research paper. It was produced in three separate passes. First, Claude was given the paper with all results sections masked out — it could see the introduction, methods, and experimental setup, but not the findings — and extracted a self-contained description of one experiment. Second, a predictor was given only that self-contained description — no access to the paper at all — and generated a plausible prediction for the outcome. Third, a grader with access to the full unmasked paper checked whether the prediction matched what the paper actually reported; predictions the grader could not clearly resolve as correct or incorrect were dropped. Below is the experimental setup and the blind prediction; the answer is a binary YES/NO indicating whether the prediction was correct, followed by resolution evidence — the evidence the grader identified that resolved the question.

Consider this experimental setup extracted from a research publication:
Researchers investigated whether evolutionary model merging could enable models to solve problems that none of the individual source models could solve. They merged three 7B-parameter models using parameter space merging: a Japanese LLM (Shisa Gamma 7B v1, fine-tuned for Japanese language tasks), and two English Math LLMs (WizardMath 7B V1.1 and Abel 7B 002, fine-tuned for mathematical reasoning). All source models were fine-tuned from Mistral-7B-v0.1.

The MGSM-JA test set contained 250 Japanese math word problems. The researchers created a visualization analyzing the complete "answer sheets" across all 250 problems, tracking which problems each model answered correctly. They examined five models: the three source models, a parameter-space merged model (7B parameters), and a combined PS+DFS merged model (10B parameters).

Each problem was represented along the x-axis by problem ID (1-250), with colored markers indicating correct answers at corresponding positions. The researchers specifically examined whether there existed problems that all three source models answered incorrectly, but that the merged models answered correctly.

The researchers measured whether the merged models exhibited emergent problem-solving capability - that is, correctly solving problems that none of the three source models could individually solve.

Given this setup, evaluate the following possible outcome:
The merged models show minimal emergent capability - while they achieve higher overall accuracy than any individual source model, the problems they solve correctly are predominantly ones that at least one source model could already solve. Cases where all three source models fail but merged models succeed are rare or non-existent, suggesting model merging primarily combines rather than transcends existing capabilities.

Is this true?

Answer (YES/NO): NO